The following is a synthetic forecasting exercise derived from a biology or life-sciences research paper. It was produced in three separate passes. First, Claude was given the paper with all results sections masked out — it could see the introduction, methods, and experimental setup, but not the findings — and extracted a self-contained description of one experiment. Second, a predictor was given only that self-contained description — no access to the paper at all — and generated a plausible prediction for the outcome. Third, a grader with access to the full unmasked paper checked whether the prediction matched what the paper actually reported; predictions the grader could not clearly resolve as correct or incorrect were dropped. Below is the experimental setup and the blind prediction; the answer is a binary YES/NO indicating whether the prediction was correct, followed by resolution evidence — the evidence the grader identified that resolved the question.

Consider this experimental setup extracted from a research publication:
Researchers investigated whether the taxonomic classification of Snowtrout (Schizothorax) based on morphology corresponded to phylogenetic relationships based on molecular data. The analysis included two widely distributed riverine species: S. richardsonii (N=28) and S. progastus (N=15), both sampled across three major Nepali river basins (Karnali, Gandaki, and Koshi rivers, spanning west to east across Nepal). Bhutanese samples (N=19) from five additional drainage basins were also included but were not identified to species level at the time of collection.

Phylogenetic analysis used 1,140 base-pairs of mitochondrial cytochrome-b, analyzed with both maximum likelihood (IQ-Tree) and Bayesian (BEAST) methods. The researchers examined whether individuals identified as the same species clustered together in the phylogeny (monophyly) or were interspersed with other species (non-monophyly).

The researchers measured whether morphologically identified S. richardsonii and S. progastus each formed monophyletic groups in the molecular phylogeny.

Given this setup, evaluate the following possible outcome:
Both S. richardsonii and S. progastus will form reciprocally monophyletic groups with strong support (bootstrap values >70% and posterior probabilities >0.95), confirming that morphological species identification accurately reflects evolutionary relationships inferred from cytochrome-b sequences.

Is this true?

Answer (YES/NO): NO